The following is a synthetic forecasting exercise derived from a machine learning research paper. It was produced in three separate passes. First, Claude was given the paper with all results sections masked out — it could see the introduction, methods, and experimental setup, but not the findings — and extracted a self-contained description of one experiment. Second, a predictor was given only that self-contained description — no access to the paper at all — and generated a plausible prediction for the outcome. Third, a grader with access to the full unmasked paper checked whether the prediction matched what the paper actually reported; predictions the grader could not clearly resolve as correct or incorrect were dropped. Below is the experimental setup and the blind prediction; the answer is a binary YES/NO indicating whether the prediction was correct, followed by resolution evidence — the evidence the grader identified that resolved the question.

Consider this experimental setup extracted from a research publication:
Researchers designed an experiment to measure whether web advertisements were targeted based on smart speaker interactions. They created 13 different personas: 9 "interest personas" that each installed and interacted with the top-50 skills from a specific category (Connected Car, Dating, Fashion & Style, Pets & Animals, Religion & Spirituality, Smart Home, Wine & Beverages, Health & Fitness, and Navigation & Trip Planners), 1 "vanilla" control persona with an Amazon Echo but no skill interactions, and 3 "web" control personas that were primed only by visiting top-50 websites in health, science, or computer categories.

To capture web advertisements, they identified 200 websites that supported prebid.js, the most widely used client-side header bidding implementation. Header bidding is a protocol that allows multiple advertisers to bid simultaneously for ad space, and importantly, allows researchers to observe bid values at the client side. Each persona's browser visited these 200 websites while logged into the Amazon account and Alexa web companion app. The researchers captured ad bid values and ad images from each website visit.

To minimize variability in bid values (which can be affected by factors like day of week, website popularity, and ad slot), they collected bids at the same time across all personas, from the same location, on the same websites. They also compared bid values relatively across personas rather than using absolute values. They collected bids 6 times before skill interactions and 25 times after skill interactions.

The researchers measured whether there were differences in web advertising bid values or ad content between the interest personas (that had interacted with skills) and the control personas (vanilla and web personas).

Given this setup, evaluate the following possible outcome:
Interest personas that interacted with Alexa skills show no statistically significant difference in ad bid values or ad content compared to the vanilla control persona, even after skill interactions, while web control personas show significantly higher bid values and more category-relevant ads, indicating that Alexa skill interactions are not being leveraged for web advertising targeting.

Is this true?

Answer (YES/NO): NO